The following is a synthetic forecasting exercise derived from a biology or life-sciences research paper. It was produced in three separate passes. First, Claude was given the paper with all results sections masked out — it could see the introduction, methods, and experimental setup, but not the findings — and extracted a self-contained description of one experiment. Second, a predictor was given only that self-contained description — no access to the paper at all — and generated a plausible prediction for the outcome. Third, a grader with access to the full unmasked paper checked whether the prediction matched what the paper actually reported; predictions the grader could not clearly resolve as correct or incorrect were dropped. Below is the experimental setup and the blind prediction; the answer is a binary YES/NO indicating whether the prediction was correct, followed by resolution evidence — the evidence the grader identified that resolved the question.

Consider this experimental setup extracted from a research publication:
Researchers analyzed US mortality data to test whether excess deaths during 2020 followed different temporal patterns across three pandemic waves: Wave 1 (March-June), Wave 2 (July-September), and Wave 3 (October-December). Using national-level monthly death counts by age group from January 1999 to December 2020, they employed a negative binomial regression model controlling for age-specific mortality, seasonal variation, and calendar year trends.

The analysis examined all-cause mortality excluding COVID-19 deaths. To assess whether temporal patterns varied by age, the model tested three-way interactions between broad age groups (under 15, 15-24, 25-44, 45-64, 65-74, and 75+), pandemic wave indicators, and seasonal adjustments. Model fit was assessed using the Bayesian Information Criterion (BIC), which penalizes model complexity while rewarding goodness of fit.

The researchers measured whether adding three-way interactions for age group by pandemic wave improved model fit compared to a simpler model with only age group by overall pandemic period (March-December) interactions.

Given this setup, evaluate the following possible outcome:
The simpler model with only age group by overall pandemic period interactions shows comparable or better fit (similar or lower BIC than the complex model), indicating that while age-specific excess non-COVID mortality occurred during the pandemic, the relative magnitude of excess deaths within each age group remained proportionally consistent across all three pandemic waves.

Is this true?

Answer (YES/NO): YES